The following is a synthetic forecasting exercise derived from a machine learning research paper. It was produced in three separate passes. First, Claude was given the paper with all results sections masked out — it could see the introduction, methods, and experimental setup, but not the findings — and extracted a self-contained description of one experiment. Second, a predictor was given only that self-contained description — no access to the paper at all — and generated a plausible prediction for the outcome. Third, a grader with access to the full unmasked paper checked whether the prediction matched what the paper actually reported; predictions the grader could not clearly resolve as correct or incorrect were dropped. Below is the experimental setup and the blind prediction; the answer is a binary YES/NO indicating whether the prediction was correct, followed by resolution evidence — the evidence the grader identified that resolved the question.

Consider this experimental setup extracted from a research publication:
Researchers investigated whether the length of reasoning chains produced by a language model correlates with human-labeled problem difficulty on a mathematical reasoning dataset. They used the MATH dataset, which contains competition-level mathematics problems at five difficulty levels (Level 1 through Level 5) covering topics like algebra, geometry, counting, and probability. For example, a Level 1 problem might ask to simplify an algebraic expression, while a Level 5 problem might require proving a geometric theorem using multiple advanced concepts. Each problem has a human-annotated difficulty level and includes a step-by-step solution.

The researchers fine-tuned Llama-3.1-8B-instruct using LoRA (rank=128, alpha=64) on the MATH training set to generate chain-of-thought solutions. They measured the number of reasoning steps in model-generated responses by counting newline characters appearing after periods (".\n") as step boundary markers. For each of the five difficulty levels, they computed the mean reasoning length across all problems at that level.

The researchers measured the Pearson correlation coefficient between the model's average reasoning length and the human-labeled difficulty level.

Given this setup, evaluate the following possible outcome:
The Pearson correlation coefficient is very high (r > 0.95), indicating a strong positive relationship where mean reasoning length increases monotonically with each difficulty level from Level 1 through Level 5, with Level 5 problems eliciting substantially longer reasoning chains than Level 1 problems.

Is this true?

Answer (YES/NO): NO